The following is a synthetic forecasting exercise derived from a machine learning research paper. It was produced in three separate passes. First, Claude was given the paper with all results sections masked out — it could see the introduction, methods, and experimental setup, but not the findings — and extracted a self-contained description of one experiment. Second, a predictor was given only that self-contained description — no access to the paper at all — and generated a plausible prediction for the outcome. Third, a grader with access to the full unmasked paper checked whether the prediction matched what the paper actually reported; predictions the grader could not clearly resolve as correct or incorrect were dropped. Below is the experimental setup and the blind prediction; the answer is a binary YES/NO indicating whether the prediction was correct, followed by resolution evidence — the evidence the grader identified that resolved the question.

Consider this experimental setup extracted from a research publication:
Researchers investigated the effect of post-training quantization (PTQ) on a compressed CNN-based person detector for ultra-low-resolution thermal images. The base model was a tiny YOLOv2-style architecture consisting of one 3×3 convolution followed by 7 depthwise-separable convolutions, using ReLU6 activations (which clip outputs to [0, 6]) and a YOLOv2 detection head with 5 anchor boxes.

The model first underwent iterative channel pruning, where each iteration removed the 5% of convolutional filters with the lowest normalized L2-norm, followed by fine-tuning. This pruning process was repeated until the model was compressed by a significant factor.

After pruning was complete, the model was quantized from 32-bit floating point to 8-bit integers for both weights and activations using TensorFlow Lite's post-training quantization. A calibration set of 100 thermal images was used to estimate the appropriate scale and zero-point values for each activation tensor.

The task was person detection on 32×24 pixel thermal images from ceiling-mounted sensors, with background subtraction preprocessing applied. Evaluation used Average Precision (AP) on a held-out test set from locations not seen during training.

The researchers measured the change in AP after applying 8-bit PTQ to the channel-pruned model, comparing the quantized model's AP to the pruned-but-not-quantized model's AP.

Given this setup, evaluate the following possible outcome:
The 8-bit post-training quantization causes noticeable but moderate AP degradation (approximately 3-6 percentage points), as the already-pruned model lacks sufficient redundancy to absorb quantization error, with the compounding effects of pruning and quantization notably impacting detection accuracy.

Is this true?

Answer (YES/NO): NO